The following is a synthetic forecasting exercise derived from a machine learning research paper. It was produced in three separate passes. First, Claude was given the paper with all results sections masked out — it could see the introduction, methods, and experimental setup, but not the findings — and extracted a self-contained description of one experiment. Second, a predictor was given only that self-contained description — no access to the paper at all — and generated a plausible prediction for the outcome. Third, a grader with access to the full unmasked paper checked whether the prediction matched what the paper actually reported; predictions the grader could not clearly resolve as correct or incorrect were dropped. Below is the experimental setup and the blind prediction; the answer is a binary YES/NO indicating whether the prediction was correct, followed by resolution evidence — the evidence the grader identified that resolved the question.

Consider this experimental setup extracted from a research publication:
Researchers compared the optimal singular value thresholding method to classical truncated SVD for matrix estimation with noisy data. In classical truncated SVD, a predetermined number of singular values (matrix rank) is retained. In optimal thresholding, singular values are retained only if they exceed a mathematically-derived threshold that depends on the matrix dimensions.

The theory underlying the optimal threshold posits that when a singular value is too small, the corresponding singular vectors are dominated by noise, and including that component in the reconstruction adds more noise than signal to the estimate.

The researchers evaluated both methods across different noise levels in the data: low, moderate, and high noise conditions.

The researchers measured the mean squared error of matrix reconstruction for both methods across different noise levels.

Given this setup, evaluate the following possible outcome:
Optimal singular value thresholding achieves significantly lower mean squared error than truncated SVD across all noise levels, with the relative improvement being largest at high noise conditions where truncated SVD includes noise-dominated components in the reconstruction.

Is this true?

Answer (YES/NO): NO